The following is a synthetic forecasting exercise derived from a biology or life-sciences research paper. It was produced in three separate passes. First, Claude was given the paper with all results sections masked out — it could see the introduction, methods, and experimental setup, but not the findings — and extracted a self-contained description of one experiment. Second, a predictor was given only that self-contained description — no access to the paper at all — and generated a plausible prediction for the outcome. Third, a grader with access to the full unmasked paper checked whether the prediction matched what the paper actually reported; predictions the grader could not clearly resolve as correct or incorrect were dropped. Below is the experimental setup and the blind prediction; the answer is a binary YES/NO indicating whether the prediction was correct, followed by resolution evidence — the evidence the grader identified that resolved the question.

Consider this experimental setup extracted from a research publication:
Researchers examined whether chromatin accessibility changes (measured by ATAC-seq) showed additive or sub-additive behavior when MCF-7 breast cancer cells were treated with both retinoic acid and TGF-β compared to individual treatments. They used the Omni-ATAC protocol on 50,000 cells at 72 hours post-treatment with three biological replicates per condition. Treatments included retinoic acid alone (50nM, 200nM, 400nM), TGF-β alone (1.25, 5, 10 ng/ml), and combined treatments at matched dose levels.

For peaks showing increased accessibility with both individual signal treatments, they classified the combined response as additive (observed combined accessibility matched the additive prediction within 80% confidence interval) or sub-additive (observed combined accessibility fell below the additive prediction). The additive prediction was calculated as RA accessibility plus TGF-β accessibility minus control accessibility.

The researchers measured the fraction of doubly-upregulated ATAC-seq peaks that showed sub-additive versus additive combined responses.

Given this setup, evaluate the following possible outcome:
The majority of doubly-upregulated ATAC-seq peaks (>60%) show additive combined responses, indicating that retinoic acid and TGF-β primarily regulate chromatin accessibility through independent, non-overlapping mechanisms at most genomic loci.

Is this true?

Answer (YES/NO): YES